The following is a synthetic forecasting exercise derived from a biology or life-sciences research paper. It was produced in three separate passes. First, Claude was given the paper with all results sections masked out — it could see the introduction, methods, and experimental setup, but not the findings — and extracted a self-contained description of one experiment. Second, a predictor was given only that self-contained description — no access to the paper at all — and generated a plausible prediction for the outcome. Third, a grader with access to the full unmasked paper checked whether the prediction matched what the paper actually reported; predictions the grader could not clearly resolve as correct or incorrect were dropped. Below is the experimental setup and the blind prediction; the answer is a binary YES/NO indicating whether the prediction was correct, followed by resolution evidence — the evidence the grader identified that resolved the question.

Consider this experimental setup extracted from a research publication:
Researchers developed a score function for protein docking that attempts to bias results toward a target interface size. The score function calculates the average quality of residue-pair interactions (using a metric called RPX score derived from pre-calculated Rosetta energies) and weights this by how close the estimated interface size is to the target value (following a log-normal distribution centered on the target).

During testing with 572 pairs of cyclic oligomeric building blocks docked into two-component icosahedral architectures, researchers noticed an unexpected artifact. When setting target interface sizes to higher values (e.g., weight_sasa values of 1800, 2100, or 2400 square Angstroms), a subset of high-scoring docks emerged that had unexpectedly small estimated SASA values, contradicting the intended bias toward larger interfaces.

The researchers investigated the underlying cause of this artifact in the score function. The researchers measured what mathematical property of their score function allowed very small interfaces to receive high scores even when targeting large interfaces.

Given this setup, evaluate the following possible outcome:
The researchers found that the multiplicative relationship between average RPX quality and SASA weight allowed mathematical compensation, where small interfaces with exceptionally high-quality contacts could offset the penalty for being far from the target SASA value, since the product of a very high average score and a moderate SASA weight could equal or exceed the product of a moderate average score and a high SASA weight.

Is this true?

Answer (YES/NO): NO